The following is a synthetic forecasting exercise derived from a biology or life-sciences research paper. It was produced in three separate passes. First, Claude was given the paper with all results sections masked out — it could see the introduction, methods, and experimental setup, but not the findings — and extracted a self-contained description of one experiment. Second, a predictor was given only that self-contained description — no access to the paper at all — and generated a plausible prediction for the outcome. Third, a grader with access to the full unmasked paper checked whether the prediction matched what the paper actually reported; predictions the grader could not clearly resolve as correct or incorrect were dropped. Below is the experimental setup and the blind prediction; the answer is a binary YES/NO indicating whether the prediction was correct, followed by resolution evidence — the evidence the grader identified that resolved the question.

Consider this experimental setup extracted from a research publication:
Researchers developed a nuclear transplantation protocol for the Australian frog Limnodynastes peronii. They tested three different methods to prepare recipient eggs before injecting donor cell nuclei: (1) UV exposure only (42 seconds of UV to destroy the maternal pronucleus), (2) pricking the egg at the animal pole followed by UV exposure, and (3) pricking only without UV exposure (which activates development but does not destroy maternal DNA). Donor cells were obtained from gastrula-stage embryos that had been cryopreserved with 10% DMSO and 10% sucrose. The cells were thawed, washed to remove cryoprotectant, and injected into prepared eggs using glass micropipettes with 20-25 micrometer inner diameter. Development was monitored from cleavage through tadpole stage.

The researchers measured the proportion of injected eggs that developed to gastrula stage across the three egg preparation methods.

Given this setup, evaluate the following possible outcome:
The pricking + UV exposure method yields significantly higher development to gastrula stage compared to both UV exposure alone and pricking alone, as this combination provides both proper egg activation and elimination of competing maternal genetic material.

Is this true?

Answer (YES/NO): NO